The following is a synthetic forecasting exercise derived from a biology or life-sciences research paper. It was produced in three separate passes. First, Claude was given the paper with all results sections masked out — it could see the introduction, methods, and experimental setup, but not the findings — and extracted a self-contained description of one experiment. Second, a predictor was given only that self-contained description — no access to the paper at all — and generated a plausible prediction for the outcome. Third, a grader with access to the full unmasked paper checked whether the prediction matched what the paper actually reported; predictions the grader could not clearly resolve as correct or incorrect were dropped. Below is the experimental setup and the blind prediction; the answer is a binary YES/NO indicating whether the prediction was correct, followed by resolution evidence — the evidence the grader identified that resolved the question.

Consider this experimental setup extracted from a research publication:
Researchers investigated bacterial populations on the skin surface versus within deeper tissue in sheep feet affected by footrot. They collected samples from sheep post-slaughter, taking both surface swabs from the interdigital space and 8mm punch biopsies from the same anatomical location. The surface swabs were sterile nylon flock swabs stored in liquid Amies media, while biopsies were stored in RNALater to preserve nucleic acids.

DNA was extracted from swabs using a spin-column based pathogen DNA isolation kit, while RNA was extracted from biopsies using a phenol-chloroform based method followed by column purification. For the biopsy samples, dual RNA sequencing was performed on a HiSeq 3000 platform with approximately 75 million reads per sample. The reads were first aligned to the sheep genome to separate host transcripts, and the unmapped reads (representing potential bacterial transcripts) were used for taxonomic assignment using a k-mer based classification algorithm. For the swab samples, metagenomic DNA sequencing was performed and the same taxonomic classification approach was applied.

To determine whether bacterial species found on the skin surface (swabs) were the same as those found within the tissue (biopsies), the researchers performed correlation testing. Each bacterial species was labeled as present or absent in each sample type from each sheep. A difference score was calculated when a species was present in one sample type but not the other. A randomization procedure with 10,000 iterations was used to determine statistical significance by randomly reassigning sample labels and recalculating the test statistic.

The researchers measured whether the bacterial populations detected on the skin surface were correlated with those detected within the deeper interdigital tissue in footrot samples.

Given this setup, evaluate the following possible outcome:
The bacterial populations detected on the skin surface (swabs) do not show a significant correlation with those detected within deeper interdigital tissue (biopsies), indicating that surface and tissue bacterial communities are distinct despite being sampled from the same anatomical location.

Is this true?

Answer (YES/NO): NO